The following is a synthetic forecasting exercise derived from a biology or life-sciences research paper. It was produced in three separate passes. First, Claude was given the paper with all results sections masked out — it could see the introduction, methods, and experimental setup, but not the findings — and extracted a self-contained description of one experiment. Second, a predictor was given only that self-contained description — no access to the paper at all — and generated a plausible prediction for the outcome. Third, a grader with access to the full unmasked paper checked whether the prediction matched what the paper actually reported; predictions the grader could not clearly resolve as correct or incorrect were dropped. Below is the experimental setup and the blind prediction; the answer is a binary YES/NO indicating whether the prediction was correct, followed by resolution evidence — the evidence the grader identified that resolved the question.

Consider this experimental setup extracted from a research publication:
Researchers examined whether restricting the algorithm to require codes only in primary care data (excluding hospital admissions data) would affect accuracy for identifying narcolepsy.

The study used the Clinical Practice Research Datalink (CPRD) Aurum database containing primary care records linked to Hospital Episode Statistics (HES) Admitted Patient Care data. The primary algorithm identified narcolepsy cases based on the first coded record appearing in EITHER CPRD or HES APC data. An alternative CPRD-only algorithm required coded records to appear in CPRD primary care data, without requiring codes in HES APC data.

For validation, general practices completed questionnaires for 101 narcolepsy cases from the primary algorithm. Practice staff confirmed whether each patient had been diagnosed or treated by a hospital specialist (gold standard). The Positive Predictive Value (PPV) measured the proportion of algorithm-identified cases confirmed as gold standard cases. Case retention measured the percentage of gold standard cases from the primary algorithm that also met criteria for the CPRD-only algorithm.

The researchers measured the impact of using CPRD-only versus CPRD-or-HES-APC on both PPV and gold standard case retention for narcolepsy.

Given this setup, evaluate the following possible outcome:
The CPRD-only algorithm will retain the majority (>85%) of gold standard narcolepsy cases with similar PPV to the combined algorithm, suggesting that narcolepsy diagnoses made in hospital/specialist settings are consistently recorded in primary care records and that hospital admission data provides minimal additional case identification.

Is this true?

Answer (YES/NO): NO